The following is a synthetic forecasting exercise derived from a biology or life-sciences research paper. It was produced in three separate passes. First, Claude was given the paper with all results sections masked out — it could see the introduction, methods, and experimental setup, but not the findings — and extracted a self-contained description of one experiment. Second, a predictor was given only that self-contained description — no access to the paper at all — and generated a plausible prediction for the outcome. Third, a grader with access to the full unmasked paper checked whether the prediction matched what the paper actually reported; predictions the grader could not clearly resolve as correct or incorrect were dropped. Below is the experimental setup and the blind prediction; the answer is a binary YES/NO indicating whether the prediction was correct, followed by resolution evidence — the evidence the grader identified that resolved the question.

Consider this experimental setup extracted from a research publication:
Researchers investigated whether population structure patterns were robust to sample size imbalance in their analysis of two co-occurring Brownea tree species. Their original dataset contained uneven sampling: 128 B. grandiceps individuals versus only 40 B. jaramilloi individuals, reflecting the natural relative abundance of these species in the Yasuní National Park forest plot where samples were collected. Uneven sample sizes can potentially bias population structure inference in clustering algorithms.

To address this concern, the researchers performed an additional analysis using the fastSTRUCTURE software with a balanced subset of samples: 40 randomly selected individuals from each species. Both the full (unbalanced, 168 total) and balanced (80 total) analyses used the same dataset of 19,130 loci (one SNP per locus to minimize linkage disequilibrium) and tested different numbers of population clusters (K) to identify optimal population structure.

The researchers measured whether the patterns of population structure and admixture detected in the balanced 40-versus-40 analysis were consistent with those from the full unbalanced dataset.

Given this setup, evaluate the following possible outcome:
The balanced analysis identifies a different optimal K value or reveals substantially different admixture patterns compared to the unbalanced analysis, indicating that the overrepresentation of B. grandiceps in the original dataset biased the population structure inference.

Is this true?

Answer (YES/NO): NO